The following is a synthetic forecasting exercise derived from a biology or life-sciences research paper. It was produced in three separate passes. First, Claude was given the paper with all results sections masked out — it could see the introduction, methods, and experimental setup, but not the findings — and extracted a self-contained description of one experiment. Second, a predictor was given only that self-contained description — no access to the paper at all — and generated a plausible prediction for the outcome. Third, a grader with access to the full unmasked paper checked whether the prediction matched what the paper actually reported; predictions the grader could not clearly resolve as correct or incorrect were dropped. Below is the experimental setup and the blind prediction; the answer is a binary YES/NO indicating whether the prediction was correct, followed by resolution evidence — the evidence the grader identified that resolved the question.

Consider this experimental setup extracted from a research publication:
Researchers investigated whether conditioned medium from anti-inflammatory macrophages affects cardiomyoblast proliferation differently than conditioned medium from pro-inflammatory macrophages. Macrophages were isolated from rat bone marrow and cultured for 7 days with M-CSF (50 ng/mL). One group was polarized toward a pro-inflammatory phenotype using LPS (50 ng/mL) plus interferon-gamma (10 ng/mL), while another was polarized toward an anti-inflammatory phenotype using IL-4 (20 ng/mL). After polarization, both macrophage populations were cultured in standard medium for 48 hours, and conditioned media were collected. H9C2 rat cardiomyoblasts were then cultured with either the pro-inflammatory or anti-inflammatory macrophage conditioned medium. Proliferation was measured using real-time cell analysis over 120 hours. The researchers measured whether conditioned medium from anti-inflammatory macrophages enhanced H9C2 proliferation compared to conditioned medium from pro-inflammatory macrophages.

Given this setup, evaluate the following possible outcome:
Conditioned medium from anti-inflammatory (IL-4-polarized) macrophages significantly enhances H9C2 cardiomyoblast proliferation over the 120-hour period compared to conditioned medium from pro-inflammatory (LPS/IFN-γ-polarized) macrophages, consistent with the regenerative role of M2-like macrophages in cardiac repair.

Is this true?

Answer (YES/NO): YES